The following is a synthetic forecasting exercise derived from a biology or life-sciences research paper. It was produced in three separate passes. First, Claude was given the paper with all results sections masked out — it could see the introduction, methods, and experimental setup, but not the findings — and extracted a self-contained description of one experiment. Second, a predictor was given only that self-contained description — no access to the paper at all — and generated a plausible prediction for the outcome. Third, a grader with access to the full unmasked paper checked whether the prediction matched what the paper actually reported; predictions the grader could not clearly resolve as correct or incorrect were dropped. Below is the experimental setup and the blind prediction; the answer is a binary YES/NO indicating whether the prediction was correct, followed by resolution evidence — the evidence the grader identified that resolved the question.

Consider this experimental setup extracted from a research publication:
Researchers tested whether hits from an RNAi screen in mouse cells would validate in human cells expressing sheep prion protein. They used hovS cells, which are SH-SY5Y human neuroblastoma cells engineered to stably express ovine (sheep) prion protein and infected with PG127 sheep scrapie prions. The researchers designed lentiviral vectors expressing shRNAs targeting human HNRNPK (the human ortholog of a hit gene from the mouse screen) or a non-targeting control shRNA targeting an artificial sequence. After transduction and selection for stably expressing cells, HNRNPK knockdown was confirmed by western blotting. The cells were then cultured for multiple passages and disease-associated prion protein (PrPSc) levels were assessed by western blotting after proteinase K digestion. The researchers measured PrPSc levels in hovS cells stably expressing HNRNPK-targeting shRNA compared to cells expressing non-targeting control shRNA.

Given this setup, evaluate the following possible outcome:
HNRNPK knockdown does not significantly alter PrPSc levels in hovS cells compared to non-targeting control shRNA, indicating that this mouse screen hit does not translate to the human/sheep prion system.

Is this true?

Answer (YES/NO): NO